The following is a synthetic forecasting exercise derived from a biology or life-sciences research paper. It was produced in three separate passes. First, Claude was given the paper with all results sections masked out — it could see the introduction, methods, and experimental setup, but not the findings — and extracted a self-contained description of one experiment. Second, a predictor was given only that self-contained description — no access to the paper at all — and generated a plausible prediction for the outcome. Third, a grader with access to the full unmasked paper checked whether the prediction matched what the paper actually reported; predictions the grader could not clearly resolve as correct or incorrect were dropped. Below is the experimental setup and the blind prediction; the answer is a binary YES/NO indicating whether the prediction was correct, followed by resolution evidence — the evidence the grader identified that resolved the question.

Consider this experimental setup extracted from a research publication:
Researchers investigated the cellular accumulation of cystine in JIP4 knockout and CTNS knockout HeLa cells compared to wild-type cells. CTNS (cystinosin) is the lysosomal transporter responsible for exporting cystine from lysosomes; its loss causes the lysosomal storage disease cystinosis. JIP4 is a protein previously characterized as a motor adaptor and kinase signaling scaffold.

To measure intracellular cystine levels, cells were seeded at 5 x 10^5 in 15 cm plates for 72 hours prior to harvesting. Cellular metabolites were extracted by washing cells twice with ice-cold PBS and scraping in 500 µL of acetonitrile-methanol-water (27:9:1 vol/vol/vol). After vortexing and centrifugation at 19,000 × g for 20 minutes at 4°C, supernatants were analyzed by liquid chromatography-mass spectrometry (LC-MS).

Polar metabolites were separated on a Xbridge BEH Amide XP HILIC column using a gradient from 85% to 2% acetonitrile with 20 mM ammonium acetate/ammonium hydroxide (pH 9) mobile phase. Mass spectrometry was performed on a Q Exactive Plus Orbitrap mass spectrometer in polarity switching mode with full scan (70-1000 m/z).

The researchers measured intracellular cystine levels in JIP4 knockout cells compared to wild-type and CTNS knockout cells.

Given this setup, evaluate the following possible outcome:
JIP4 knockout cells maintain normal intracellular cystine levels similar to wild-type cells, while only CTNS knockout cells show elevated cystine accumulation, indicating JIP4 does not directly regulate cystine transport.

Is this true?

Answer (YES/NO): NO